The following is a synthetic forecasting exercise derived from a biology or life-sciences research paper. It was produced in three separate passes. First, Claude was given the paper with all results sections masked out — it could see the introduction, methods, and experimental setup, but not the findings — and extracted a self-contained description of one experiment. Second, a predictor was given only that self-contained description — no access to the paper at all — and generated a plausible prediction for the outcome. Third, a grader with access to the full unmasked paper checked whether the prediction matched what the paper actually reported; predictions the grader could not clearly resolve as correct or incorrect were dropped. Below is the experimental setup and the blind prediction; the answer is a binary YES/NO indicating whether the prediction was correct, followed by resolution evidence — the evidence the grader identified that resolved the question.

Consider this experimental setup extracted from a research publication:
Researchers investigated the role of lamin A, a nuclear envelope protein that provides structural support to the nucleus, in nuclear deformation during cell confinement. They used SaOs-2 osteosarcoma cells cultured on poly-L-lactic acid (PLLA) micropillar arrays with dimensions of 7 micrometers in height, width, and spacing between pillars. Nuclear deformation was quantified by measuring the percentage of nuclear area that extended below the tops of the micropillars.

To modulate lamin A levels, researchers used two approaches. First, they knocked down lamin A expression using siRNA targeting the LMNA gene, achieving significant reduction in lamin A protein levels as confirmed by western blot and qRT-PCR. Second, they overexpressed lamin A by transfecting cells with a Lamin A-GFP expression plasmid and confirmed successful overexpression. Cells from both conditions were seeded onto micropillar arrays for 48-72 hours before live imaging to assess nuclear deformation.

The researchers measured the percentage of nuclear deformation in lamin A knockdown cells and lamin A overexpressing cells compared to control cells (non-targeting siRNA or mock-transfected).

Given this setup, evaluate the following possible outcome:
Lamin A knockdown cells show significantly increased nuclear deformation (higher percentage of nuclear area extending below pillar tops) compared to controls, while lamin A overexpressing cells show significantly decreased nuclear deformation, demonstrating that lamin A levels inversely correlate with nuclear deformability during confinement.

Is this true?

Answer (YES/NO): NO